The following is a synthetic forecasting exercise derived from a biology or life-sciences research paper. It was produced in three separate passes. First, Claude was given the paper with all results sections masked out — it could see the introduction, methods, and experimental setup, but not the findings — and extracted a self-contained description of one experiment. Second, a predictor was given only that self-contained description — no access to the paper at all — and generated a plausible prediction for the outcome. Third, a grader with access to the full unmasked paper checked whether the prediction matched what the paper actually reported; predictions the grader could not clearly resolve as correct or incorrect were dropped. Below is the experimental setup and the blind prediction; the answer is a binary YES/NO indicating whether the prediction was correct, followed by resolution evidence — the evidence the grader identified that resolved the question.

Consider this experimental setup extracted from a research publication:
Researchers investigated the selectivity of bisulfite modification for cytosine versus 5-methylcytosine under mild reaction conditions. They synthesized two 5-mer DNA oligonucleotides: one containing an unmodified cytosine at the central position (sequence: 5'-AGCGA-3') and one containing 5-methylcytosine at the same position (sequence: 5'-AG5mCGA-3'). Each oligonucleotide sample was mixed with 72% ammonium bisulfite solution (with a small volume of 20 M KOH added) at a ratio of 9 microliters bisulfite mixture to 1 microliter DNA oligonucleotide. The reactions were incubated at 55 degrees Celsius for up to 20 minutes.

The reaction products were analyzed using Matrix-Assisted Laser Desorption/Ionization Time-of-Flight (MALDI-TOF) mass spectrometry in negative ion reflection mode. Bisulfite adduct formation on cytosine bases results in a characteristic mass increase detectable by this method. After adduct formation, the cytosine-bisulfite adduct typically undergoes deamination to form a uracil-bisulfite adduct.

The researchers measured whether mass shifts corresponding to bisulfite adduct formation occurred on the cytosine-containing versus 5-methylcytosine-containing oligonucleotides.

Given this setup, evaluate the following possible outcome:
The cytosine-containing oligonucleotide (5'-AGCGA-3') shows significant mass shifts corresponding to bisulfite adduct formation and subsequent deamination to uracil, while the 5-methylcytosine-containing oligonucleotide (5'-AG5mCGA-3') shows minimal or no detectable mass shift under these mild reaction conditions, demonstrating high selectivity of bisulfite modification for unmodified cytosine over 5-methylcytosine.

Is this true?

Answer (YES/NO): YES